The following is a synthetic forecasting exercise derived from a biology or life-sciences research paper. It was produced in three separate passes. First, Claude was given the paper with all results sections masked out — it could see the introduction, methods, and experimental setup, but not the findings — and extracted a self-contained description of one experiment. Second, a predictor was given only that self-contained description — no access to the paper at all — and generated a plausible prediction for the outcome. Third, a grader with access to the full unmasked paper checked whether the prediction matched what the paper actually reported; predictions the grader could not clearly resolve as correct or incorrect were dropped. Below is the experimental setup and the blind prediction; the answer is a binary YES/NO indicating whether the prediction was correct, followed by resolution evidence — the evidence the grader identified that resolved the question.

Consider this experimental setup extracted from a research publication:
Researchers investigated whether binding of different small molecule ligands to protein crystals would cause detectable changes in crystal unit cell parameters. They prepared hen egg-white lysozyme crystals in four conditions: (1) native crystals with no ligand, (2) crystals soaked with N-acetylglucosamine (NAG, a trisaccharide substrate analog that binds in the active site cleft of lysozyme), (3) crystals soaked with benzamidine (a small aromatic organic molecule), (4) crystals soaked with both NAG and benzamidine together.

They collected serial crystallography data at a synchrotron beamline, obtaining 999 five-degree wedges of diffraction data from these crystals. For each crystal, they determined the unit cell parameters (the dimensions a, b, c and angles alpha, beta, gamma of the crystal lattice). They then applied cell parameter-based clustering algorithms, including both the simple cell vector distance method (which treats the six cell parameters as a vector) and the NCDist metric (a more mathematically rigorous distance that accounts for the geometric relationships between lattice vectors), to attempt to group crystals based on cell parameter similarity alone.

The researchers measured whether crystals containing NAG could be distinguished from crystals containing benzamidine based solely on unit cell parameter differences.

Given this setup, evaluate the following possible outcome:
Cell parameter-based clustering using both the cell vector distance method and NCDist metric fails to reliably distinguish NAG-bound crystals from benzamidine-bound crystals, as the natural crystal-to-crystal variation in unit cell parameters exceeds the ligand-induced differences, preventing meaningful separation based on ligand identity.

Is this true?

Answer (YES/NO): NO